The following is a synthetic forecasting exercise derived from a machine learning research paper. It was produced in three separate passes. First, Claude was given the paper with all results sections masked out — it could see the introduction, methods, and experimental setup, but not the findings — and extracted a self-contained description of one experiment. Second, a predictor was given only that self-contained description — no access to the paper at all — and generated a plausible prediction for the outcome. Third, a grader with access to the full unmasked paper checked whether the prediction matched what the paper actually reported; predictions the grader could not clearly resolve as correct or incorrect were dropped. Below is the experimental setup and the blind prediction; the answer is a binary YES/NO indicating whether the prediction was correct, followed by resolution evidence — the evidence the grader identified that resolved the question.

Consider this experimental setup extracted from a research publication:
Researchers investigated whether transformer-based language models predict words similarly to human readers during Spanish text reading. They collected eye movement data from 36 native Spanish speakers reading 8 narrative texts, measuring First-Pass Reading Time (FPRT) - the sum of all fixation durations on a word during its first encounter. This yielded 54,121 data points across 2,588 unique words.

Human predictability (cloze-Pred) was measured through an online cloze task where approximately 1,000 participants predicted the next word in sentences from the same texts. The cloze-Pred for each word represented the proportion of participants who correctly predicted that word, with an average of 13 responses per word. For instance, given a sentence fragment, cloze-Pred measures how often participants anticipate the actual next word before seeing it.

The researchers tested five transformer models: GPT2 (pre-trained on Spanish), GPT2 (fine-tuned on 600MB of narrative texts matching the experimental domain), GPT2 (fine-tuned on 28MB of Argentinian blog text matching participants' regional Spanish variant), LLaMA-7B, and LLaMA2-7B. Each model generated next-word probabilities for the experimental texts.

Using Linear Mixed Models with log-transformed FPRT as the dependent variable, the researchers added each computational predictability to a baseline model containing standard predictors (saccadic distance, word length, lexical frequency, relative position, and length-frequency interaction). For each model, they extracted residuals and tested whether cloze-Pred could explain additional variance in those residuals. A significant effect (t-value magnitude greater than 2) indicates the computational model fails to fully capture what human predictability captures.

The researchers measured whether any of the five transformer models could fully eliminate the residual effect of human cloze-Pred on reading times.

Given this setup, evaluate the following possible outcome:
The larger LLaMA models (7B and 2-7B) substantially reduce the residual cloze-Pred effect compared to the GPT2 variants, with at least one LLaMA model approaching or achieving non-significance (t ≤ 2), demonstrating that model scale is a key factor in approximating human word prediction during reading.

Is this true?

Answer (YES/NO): NO